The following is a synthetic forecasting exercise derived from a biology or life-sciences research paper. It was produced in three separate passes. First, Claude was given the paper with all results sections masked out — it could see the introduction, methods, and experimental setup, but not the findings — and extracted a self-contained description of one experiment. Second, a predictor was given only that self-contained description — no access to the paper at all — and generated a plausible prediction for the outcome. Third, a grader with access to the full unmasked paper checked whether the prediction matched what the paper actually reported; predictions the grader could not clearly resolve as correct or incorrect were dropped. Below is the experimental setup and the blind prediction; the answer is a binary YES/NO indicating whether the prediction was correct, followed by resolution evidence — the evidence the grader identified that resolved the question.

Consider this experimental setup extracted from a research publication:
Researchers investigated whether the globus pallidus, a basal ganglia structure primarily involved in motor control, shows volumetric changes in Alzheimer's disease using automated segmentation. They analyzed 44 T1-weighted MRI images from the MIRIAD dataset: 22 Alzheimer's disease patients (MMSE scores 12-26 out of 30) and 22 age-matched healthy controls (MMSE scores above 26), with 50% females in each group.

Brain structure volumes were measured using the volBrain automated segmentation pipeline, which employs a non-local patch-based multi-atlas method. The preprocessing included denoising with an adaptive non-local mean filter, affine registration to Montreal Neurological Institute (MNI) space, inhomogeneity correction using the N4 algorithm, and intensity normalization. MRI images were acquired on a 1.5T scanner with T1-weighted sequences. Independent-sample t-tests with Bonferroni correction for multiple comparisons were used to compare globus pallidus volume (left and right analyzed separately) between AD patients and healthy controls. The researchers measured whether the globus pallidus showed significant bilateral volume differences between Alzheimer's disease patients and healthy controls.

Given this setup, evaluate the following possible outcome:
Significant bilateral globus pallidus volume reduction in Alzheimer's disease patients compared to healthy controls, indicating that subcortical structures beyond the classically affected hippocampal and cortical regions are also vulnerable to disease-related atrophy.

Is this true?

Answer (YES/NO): NO